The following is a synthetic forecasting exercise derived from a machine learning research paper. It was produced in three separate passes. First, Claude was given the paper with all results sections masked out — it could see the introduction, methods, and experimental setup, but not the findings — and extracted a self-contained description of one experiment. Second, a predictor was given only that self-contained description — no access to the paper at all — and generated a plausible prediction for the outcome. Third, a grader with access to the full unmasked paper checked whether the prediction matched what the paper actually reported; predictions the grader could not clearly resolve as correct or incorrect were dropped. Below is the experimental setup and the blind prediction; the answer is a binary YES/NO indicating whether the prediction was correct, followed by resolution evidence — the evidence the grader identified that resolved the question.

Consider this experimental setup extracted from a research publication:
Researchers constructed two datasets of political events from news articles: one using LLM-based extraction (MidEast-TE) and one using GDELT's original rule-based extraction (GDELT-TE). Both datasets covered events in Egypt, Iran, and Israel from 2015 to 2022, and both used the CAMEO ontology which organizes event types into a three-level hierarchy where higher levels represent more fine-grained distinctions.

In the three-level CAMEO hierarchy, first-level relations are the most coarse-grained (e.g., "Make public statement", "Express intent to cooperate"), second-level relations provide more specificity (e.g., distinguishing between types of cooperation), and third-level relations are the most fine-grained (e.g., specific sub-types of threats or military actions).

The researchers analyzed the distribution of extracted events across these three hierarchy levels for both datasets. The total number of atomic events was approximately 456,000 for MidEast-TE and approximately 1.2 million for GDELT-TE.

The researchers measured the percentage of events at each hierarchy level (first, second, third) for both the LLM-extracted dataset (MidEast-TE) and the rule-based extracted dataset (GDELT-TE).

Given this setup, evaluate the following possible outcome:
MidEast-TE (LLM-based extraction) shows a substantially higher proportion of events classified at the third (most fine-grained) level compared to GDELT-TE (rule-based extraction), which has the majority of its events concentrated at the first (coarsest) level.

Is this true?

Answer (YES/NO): NO